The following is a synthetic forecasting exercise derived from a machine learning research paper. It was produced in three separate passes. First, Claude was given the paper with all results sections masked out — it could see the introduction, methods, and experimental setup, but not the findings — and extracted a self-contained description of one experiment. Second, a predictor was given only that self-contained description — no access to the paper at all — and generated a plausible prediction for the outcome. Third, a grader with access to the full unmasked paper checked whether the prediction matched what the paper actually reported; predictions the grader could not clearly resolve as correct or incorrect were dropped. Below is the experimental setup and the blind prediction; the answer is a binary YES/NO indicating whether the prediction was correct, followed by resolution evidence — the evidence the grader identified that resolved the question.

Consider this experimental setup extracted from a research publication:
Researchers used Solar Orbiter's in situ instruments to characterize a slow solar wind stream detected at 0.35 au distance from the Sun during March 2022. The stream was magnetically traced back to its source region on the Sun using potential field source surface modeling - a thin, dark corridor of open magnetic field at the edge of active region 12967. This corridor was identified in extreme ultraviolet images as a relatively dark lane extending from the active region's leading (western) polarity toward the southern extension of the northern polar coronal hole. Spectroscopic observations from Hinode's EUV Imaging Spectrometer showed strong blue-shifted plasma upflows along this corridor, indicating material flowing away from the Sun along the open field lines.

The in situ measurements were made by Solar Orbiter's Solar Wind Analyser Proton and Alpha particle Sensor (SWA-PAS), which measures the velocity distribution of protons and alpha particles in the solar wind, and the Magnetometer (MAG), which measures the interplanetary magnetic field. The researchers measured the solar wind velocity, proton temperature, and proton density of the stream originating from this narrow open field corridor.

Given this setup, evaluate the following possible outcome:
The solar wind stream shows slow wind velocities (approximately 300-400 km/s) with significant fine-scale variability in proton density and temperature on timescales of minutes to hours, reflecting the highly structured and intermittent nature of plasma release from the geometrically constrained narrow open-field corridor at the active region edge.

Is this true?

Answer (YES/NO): NO